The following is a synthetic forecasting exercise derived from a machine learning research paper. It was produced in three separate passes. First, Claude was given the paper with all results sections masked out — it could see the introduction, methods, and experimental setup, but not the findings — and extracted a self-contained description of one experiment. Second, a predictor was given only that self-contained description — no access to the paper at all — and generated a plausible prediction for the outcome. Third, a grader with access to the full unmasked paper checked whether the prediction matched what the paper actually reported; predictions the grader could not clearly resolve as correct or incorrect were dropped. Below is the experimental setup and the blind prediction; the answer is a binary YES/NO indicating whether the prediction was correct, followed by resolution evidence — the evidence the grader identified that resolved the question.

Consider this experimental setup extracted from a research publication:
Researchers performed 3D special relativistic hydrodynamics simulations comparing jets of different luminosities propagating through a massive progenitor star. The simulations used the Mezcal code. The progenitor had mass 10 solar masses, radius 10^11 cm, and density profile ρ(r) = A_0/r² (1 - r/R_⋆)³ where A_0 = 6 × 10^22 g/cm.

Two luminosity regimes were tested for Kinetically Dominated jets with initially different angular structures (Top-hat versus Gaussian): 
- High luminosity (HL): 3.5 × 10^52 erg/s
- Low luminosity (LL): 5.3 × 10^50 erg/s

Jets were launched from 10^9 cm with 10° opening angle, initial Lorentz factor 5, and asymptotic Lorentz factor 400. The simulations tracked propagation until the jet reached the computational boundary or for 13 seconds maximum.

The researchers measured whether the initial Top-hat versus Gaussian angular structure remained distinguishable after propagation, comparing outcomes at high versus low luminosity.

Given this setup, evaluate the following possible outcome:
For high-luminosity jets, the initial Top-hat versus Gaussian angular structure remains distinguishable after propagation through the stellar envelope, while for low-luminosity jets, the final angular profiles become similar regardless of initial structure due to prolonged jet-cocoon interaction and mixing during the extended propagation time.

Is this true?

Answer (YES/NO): NO